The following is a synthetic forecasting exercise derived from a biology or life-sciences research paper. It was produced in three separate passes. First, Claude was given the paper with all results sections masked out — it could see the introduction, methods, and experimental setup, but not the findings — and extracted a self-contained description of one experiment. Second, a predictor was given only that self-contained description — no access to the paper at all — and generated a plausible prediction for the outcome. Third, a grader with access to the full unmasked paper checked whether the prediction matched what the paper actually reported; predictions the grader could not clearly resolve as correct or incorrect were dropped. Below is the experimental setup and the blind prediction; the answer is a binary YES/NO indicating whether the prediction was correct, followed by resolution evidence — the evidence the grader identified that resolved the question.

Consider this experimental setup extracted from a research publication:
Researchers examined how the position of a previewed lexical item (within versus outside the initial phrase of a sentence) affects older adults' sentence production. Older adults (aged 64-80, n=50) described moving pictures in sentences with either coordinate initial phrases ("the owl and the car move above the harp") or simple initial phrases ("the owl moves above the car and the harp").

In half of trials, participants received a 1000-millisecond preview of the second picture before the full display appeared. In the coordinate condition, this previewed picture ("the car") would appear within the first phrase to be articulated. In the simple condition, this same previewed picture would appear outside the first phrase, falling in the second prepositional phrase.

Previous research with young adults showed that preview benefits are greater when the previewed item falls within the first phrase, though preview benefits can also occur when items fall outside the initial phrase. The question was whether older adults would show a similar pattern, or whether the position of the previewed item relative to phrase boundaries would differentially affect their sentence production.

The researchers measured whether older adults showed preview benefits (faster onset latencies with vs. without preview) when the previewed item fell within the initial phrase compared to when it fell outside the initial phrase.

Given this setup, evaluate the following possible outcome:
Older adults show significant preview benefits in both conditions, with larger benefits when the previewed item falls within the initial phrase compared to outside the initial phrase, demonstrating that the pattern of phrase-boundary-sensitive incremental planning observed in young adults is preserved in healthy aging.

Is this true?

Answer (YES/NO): NO